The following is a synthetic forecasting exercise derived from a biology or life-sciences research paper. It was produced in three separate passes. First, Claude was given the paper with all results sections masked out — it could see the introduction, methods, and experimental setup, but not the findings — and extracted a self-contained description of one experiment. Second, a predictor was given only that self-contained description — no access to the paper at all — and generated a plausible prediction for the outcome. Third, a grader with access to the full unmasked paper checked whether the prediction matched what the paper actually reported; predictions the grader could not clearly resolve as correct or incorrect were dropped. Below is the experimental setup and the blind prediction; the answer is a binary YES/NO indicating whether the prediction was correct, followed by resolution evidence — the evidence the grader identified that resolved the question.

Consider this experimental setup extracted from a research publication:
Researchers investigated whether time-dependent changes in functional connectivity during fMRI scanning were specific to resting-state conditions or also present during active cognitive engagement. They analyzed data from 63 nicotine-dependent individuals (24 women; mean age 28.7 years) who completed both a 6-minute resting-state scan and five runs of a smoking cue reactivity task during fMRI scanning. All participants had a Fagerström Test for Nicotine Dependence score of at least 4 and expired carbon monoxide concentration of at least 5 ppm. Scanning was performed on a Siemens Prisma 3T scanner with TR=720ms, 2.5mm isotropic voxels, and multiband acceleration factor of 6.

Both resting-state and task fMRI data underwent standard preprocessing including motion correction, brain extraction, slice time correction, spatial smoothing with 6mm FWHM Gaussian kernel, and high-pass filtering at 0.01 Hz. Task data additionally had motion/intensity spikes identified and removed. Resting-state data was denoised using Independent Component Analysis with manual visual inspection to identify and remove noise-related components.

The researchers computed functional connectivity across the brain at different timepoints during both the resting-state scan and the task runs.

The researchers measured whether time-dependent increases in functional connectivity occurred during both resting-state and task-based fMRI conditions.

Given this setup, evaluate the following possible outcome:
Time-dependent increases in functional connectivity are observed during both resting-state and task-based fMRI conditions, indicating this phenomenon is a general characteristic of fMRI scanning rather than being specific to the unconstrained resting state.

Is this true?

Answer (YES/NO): YES